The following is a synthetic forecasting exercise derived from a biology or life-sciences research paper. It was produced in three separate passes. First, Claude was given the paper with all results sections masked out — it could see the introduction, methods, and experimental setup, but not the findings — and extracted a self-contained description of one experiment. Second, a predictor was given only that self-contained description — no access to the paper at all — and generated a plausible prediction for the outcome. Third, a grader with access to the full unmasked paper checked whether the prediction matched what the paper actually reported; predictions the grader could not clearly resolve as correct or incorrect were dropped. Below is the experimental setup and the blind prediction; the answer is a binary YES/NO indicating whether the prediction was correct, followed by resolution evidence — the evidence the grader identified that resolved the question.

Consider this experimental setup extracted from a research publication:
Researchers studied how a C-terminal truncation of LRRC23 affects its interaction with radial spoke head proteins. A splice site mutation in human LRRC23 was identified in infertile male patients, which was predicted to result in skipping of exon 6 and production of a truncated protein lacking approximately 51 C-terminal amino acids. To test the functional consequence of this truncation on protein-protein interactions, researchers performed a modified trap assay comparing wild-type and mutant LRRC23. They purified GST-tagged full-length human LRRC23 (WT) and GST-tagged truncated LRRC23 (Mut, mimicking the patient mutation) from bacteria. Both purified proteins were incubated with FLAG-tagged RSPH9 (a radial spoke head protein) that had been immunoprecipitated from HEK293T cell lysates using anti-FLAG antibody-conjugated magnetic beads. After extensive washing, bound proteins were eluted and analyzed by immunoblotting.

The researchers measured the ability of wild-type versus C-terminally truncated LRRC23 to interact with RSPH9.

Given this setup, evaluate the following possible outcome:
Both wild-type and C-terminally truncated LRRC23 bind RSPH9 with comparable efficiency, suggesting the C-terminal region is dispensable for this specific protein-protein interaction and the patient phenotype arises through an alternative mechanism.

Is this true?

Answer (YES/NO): NO